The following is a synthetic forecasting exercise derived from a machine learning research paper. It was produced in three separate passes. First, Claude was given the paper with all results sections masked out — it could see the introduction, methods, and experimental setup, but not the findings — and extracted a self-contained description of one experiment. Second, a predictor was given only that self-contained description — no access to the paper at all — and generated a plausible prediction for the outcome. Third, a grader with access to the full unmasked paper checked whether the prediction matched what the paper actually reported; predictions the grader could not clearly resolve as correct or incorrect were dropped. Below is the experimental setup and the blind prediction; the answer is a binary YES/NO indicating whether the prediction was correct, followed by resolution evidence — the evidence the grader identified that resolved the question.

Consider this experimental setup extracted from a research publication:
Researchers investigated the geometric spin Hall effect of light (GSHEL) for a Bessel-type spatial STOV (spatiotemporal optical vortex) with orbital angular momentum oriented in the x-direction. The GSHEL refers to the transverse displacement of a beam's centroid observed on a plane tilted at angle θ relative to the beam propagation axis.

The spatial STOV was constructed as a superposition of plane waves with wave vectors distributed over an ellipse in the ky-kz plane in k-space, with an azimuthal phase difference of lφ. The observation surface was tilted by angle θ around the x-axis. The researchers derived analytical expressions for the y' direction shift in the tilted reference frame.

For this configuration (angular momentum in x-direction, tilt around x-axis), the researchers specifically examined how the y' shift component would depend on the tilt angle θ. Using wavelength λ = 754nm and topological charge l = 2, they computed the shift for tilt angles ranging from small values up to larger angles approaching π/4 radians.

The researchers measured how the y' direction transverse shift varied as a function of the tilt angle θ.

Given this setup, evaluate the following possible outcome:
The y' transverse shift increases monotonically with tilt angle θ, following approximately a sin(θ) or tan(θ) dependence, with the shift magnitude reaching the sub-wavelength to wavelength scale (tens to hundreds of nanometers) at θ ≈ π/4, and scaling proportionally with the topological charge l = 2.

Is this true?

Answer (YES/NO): NO